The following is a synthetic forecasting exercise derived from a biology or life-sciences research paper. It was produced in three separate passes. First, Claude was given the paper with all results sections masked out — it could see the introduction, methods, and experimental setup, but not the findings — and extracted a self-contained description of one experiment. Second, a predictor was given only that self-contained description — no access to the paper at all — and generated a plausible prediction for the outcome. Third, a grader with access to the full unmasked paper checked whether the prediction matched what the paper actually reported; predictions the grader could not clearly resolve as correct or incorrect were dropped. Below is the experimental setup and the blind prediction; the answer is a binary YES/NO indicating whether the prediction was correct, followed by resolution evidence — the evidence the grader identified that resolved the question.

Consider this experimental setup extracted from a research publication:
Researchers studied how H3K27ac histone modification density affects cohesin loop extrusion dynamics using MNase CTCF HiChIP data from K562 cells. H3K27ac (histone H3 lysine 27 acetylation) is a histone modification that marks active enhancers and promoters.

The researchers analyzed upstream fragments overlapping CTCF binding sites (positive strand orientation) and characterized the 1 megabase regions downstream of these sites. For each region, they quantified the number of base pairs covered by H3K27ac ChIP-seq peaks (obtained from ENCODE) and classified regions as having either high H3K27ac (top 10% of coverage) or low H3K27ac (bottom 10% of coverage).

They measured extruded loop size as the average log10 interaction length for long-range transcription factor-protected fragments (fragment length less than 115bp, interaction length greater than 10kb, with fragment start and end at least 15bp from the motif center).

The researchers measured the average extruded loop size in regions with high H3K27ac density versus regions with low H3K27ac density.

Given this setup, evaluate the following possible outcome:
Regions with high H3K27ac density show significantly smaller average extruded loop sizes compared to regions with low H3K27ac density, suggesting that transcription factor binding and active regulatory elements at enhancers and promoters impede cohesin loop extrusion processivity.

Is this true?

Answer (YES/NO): YES